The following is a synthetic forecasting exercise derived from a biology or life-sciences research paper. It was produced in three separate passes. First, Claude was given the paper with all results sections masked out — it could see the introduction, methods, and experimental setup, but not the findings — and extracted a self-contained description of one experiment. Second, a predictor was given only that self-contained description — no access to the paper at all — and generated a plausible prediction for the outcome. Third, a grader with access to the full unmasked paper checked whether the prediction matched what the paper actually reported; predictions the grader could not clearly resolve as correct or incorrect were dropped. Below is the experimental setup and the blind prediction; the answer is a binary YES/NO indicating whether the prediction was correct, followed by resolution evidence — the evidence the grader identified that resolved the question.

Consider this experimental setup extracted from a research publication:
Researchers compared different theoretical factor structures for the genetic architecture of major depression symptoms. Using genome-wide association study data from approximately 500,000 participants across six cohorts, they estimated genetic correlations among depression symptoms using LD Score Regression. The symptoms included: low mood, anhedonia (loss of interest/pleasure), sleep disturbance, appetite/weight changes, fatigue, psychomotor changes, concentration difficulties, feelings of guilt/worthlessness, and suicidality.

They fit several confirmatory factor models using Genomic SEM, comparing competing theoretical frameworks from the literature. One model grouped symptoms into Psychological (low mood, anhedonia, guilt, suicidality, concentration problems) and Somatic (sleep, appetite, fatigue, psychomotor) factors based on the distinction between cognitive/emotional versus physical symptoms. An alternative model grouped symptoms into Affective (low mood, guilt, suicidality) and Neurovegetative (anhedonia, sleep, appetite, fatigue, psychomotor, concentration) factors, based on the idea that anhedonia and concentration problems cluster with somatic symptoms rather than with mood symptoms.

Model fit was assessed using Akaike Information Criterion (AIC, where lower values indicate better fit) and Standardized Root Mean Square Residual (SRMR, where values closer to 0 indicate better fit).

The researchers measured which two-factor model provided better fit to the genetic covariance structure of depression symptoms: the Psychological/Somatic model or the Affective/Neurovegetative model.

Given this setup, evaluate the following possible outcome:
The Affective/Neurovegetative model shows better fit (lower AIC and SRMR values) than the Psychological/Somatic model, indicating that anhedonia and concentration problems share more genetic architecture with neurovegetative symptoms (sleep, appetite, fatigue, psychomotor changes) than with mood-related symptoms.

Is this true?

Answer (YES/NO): NO